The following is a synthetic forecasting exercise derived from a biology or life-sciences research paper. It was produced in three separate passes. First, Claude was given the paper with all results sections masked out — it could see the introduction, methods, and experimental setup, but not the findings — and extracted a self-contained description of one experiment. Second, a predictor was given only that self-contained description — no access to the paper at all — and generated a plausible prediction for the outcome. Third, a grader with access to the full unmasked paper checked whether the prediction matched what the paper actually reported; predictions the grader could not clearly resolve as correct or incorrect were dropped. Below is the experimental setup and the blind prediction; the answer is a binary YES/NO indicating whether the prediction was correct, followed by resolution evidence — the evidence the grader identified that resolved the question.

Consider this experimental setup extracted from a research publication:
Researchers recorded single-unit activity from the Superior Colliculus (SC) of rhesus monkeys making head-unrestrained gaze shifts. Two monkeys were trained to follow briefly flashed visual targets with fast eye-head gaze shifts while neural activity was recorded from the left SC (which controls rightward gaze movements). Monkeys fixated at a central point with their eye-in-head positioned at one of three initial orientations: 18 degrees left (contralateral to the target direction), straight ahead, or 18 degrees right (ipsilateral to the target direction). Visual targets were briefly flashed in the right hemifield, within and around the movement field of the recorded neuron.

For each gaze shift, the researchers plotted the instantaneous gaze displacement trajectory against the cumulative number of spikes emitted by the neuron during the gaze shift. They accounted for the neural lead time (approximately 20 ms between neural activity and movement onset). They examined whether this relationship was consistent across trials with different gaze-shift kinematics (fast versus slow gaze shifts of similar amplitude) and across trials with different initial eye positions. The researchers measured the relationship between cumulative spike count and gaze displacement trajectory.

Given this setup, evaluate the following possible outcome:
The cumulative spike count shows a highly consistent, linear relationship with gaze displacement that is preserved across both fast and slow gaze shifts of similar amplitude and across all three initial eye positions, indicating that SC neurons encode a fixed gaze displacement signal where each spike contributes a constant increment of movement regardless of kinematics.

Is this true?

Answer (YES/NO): NO